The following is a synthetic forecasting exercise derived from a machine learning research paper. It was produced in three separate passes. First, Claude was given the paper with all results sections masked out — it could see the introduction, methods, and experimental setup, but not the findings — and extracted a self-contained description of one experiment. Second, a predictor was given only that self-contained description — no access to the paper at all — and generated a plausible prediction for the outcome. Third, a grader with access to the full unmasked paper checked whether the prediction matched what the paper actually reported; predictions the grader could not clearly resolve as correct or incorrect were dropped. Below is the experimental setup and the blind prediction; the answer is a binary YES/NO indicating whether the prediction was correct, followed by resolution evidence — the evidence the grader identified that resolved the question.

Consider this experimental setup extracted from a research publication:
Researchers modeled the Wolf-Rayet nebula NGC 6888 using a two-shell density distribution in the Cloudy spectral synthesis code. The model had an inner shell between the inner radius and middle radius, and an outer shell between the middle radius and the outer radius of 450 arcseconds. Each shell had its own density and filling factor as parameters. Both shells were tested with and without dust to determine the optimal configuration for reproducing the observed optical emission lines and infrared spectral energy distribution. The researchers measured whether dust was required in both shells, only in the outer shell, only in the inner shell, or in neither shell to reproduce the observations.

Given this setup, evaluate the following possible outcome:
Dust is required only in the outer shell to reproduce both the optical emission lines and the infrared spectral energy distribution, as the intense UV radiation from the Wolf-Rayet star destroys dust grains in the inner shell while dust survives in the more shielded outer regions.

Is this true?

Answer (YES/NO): NO